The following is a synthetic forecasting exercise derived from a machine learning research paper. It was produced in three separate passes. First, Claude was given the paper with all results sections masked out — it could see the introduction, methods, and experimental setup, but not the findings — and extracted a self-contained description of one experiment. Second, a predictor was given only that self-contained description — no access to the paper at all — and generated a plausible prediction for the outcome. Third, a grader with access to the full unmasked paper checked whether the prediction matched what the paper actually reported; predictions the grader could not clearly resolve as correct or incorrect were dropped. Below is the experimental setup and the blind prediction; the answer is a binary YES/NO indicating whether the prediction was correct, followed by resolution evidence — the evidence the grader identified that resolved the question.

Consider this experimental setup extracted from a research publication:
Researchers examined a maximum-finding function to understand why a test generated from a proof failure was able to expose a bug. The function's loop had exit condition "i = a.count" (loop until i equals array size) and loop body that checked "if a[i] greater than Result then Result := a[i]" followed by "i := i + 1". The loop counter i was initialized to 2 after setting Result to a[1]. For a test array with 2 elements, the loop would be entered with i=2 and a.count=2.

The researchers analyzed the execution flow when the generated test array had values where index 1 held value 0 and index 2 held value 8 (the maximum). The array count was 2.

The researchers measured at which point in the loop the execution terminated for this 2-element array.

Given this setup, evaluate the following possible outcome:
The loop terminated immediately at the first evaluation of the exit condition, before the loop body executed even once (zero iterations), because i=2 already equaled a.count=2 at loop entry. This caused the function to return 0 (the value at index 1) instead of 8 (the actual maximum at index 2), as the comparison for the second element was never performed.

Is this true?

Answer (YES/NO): YES